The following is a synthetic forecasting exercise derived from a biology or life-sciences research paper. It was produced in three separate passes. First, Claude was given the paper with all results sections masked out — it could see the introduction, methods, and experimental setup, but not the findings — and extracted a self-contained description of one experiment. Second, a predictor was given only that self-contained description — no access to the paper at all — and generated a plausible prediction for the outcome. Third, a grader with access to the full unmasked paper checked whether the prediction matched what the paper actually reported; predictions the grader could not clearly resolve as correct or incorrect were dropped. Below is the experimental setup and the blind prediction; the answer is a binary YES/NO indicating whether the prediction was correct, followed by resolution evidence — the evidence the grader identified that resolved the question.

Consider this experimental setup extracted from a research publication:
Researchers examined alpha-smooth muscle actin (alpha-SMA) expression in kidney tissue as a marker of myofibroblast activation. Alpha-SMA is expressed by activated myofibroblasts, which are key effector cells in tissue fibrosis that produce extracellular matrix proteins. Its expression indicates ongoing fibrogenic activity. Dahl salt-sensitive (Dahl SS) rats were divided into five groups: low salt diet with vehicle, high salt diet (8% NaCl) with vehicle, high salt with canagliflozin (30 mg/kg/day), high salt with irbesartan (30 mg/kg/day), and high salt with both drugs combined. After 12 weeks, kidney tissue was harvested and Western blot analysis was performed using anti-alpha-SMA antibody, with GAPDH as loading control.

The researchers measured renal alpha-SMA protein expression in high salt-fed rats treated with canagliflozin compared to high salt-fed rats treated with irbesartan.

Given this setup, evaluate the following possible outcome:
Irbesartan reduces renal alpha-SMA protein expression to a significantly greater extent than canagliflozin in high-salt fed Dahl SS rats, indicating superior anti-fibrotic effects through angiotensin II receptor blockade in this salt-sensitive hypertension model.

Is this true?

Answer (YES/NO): NO